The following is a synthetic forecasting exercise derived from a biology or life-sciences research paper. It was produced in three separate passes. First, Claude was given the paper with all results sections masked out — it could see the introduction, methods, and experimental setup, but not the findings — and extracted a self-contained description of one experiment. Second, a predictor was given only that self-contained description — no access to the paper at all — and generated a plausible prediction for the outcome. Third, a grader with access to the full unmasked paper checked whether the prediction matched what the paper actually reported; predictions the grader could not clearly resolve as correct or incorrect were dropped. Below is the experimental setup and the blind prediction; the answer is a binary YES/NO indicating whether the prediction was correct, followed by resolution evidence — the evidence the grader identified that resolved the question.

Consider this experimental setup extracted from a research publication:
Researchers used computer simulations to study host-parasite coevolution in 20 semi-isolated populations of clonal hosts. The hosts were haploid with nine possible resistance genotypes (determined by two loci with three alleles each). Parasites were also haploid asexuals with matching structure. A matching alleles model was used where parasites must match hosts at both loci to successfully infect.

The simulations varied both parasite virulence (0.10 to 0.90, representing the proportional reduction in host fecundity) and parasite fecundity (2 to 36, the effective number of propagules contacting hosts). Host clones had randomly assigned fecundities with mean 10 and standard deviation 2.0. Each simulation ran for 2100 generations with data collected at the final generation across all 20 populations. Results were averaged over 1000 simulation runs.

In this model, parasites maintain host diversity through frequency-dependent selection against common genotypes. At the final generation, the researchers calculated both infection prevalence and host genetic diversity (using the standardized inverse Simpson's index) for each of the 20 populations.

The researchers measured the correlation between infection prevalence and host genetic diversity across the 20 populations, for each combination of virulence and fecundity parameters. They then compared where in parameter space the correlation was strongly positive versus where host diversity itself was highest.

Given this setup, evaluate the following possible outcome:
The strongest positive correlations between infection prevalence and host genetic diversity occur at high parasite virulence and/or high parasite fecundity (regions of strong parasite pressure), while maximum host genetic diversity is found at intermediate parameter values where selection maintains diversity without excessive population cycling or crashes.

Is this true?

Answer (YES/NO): NO